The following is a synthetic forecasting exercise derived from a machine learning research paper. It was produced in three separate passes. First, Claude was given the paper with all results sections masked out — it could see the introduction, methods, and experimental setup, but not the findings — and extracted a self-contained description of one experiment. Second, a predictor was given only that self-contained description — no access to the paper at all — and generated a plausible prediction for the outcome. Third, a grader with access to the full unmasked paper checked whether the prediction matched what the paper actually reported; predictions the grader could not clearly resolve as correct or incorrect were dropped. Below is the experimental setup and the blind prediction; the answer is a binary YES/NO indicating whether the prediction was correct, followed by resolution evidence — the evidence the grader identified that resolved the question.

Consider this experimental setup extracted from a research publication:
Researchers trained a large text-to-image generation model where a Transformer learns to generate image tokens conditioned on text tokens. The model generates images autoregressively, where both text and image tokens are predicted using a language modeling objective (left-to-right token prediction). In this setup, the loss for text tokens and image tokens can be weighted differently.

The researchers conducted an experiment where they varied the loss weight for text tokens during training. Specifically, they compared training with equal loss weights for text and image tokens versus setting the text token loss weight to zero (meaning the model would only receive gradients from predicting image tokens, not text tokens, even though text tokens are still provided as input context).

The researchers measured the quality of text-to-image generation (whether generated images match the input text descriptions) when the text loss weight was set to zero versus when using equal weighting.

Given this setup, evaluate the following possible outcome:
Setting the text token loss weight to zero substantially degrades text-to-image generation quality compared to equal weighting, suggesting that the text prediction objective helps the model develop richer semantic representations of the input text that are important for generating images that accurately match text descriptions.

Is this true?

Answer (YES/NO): YES